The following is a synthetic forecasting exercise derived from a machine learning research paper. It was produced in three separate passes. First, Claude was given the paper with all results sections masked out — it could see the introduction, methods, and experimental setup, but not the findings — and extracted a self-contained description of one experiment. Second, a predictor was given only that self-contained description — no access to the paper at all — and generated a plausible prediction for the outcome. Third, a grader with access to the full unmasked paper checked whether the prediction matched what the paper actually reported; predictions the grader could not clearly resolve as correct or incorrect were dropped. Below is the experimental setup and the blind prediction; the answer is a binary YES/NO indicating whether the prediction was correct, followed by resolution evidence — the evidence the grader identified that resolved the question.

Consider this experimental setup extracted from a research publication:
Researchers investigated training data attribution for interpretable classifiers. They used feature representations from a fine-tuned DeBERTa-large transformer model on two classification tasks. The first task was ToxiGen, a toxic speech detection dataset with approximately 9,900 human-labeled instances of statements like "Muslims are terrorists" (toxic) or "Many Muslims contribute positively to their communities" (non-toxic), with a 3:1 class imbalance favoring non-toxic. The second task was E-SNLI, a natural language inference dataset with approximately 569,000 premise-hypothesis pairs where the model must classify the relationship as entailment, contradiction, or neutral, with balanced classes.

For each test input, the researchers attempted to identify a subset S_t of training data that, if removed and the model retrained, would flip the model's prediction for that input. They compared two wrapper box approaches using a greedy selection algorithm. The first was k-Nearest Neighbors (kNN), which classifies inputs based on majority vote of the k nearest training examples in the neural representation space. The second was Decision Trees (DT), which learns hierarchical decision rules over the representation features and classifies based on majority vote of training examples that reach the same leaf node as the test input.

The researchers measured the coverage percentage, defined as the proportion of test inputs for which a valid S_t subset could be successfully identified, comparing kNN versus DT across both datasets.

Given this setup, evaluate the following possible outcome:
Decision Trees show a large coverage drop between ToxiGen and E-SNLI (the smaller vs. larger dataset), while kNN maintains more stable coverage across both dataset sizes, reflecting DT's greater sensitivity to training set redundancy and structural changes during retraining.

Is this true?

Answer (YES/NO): YES